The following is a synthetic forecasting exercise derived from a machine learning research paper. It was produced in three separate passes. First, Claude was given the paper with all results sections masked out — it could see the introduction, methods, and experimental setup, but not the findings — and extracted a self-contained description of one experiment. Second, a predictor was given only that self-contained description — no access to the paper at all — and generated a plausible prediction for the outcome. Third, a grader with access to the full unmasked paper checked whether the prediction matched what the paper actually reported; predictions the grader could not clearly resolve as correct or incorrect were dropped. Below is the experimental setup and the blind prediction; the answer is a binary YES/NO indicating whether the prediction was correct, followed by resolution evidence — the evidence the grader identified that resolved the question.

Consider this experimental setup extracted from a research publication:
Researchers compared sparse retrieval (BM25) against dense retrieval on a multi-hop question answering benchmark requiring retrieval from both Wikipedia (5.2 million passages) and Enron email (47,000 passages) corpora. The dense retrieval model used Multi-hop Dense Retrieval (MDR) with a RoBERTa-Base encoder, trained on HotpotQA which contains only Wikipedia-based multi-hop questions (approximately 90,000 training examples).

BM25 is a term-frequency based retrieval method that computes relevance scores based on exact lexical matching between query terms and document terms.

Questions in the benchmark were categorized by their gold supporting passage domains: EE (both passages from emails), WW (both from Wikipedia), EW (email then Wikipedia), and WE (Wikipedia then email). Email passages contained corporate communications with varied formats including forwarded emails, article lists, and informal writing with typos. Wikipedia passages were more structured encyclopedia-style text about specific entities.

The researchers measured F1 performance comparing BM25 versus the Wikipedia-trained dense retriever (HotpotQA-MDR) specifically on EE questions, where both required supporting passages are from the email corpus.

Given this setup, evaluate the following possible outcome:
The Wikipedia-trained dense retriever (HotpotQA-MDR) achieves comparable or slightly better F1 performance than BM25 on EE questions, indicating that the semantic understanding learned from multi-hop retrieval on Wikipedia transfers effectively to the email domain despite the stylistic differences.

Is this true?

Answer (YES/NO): NO